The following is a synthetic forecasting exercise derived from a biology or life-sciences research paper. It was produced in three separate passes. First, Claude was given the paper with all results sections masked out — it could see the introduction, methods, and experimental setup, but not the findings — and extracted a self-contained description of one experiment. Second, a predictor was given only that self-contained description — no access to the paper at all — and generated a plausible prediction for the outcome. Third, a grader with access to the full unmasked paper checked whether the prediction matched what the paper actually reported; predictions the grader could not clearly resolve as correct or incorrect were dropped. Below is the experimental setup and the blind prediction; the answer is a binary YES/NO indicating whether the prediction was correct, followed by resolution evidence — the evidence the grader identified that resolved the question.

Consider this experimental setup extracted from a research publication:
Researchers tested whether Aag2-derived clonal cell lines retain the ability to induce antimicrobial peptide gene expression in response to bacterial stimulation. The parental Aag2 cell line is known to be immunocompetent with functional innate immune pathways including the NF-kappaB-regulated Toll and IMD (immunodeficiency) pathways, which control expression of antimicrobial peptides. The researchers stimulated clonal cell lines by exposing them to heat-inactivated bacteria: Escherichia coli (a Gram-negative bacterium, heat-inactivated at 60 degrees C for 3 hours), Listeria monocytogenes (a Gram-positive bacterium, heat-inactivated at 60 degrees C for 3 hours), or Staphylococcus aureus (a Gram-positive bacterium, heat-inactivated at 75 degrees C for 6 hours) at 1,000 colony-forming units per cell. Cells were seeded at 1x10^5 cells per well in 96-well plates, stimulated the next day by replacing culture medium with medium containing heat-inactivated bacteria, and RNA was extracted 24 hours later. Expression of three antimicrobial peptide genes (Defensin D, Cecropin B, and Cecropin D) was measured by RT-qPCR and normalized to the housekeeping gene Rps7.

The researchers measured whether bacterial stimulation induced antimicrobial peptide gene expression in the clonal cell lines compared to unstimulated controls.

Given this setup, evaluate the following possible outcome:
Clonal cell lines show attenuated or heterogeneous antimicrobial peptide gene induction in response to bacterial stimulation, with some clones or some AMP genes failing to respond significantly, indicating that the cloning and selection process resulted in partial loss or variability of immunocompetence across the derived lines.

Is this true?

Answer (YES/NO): NO